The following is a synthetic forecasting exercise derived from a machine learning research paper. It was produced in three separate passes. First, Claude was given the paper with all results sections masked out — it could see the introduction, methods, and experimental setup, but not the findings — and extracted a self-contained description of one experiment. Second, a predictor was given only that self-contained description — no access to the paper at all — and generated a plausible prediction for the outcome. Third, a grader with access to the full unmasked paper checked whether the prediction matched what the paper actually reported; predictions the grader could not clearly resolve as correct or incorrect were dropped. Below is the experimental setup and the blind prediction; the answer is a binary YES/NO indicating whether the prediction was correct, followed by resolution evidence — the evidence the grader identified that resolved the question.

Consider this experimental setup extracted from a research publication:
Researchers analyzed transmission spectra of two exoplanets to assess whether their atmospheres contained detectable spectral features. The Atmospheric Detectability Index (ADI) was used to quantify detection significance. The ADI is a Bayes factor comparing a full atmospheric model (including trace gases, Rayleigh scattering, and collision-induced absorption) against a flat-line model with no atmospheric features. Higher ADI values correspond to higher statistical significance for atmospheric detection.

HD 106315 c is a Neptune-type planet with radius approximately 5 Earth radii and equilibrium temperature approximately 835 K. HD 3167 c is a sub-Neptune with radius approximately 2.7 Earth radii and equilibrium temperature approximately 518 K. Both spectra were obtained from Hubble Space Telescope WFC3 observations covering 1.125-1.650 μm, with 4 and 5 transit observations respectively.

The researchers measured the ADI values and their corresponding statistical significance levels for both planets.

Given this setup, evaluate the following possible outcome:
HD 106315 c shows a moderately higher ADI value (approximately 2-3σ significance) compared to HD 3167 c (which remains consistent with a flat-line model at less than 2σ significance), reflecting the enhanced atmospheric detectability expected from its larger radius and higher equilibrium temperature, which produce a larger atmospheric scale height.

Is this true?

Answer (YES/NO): NO